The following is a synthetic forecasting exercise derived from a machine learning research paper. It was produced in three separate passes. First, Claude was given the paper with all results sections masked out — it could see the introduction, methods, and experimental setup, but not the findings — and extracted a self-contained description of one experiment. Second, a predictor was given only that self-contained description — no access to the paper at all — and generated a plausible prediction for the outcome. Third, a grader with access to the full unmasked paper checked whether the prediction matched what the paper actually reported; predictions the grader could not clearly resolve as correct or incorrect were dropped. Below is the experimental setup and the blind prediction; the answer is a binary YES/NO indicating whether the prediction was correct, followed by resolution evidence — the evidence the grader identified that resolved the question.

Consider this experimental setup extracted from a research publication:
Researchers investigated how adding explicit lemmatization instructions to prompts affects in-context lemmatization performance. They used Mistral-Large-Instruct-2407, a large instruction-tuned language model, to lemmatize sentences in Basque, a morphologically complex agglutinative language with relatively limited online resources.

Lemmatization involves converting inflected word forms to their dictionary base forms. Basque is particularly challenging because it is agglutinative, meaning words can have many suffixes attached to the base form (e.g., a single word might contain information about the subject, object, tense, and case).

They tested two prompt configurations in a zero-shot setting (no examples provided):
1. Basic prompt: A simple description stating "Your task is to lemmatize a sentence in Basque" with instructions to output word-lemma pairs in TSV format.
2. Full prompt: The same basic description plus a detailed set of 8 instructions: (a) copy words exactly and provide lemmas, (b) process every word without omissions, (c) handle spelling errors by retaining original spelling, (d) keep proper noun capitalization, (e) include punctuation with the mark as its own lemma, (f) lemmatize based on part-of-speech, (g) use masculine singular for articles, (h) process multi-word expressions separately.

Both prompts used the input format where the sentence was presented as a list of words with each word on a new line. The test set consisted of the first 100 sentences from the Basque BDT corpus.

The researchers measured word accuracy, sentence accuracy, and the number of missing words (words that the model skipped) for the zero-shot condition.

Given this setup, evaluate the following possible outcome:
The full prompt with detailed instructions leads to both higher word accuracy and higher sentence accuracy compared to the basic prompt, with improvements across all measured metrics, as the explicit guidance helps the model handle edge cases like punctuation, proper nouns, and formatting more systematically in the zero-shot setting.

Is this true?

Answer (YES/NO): NO